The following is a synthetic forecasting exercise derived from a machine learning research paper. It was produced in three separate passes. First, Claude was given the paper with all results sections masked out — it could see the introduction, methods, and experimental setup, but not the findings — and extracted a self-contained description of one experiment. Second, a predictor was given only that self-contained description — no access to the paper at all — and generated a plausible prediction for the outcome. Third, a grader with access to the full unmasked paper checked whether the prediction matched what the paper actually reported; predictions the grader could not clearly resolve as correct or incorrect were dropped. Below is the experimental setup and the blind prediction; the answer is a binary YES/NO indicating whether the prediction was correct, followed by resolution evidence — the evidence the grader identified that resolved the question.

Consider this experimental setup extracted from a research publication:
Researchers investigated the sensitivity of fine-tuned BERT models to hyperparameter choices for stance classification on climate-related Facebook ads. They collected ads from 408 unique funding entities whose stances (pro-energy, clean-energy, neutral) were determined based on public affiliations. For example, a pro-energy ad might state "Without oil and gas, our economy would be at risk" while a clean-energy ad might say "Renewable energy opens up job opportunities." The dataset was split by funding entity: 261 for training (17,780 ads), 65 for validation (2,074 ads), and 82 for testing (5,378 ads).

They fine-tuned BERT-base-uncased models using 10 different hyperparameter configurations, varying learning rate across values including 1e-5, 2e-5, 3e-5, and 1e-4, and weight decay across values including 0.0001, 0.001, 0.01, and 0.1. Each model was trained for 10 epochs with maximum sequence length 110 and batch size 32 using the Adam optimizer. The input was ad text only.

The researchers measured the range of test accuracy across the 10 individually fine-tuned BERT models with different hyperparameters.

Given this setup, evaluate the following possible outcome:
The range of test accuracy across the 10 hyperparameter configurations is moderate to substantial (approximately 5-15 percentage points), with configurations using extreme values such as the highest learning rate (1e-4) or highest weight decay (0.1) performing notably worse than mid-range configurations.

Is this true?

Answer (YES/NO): NO